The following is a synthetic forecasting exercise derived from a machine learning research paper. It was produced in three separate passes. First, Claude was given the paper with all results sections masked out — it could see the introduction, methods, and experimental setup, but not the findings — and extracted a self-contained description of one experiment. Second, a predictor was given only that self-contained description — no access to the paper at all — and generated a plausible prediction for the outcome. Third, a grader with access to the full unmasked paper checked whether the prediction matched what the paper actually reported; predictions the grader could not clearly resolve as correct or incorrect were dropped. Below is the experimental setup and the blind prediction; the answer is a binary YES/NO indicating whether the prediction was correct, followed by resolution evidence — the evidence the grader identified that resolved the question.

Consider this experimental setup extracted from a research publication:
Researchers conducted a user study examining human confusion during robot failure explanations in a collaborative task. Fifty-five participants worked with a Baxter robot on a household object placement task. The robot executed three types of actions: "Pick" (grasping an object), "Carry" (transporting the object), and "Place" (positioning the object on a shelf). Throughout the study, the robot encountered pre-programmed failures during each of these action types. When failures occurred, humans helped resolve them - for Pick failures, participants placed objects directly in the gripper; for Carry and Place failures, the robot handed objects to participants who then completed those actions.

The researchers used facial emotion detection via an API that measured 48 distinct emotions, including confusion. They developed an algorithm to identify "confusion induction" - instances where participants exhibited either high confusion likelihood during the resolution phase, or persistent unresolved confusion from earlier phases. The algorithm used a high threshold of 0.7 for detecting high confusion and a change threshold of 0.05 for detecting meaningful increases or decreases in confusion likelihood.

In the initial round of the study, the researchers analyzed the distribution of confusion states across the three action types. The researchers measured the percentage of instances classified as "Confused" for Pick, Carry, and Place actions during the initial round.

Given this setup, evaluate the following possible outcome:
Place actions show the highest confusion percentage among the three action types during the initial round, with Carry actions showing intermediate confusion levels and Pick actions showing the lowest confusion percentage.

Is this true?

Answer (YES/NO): NO